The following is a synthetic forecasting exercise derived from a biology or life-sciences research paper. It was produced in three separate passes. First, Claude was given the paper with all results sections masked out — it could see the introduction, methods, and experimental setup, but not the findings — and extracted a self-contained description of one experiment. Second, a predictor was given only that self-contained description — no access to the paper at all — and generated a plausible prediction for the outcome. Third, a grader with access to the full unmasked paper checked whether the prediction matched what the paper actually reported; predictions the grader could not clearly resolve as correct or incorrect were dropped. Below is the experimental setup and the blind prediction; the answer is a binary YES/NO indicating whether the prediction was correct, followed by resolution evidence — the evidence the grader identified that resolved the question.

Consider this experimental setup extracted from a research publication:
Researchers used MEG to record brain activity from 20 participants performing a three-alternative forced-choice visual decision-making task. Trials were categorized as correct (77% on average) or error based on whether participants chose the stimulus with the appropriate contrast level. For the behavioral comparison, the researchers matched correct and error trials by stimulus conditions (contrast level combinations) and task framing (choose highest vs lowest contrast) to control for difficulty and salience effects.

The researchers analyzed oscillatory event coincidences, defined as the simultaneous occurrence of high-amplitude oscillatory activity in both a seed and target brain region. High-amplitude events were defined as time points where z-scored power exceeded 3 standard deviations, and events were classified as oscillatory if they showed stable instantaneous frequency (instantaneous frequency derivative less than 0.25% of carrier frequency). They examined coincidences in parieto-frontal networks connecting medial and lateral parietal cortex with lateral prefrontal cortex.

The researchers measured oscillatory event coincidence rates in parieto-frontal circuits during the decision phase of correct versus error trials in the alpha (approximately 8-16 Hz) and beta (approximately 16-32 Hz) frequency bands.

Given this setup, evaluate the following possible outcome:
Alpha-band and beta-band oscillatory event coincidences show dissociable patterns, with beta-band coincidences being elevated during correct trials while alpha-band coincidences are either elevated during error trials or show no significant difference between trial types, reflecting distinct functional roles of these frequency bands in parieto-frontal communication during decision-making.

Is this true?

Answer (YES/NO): NO